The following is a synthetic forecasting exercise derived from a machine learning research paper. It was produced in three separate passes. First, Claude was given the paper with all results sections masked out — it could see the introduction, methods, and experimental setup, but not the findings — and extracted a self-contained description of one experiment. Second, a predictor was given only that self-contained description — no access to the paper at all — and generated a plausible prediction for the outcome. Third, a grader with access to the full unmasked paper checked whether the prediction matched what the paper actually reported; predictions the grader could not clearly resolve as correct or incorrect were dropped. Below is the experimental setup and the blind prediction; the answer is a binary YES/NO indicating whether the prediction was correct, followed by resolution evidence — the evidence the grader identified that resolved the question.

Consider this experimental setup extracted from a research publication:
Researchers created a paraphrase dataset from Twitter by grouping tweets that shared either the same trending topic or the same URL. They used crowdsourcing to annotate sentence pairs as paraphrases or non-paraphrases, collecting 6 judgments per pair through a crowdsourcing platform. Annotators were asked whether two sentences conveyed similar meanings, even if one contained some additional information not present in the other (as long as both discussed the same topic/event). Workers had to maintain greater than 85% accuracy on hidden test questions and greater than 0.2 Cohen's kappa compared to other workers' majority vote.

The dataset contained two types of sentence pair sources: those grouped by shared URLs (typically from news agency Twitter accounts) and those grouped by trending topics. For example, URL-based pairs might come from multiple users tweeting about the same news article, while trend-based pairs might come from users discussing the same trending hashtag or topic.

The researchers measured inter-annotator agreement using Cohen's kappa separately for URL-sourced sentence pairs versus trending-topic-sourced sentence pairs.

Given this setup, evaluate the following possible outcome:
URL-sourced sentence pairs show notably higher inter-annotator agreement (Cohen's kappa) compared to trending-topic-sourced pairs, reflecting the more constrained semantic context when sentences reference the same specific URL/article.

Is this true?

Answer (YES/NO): YES